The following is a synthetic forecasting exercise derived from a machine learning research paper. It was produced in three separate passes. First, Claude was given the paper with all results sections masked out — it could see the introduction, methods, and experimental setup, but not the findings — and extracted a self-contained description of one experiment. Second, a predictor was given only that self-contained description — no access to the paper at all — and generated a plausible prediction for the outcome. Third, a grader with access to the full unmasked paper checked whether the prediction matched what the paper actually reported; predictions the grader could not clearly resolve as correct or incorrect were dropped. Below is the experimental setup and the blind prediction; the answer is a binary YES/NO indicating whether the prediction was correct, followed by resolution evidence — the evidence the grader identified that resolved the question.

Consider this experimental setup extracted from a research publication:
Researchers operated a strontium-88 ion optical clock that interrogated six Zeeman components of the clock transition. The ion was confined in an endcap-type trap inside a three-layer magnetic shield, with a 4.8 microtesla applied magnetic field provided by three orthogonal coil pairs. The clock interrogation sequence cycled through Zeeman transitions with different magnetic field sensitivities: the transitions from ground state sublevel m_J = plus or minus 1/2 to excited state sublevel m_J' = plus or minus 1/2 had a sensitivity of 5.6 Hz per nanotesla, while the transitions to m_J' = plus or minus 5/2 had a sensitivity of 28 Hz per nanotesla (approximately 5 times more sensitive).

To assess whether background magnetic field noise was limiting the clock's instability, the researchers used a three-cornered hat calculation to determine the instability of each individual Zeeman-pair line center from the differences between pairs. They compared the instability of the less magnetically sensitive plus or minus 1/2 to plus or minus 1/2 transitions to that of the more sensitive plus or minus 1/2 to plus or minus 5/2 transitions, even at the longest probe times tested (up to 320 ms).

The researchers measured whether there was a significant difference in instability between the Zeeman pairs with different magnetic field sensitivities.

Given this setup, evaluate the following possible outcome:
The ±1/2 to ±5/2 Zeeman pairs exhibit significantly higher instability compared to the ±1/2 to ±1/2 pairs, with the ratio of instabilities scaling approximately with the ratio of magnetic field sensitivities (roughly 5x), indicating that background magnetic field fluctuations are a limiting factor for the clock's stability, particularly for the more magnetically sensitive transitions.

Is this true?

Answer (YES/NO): NO